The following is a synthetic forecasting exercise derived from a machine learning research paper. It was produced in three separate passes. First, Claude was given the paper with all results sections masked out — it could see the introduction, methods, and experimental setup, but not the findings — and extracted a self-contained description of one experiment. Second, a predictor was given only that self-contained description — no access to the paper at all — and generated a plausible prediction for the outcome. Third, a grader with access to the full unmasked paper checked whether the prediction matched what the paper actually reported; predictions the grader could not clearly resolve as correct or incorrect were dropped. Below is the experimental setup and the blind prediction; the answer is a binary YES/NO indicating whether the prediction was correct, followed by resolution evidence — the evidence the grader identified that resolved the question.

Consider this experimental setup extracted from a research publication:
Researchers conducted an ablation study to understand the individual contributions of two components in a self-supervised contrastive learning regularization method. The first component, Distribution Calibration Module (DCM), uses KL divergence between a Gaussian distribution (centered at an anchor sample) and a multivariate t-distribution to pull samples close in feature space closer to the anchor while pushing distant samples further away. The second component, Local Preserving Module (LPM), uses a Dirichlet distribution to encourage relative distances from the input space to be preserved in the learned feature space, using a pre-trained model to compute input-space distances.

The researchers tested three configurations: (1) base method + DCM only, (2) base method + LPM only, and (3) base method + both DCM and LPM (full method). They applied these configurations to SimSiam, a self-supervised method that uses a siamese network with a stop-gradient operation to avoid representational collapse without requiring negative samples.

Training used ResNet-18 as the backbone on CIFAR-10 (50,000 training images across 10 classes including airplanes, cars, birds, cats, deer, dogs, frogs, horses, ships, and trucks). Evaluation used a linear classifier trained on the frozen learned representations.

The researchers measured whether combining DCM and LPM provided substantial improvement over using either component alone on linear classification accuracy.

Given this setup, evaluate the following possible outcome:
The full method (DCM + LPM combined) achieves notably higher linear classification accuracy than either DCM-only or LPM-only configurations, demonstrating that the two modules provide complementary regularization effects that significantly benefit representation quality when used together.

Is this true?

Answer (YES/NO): YES